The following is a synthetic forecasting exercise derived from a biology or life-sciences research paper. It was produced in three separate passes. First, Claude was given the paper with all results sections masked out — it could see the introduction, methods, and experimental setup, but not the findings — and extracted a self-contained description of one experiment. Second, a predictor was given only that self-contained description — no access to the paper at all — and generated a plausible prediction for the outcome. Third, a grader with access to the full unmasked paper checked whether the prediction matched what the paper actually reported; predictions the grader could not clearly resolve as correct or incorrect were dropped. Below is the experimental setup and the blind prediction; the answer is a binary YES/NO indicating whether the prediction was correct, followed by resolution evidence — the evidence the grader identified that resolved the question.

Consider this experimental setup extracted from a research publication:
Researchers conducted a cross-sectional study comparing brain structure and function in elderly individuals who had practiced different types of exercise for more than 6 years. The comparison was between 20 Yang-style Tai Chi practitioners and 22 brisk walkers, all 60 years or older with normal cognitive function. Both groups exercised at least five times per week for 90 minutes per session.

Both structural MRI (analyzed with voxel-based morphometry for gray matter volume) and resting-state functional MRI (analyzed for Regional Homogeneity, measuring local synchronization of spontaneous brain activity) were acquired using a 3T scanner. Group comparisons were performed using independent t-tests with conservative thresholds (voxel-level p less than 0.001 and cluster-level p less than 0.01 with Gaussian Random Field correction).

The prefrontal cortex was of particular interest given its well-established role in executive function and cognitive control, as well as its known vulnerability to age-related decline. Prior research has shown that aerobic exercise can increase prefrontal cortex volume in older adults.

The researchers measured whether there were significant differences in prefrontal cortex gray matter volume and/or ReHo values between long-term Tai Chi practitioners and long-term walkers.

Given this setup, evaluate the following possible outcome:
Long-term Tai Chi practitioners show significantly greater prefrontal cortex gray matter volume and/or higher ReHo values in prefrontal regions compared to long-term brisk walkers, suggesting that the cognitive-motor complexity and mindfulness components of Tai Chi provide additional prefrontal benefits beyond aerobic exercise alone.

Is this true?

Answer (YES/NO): NO